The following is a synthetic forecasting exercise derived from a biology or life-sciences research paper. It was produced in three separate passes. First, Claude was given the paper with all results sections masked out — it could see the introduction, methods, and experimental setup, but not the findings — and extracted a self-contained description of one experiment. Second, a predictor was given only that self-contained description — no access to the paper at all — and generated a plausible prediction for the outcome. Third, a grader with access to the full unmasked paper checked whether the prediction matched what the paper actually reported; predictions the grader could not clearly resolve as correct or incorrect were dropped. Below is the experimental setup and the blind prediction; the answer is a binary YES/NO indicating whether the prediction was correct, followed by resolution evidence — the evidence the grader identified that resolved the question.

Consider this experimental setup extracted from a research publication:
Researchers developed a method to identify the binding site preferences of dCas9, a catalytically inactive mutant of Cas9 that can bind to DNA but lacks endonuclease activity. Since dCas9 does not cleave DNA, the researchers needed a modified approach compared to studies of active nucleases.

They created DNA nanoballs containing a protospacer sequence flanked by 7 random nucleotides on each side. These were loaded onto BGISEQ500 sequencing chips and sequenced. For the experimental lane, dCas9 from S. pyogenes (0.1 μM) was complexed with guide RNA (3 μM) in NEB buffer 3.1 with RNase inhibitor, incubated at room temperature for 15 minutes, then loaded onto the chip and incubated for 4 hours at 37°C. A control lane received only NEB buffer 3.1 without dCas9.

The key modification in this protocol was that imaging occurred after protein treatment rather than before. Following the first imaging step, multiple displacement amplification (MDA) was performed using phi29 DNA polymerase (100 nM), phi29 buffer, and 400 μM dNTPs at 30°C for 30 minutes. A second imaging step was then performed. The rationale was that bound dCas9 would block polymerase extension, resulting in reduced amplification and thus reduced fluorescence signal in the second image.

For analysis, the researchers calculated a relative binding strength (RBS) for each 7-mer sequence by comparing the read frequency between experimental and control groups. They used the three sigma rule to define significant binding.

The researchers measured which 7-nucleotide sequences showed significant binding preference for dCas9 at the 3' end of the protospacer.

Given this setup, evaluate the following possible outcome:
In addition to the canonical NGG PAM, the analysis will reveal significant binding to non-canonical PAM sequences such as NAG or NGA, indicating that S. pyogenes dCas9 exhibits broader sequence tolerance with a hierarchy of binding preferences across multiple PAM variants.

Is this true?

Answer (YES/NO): NO